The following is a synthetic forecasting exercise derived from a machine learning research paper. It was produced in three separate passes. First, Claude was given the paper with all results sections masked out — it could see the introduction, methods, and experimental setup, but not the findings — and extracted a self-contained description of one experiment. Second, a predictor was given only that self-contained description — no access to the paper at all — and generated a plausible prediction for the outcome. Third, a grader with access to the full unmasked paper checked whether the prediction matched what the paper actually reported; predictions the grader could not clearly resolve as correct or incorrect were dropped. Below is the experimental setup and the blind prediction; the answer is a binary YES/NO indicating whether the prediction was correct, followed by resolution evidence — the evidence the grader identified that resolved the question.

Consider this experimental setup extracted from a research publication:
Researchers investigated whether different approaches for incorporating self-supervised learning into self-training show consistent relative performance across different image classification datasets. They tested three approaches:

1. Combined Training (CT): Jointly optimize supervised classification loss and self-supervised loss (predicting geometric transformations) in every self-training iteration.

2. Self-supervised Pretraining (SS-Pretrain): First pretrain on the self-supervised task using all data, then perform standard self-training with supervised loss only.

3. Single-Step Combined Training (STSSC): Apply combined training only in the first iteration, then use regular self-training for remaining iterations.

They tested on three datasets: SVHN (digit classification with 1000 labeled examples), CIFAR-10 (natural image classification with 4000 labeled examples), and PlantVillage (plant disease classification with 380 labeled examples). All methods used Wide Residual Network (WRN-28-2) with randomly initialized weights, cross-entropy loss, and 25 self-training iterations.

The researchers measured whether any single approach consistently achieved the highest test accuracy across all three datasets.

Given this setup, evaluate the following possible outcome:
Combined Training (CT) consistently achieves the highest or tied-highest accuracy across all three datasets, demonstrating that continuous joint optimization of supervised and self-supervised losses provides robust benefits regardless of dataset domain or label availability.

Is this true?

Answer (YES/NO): NO